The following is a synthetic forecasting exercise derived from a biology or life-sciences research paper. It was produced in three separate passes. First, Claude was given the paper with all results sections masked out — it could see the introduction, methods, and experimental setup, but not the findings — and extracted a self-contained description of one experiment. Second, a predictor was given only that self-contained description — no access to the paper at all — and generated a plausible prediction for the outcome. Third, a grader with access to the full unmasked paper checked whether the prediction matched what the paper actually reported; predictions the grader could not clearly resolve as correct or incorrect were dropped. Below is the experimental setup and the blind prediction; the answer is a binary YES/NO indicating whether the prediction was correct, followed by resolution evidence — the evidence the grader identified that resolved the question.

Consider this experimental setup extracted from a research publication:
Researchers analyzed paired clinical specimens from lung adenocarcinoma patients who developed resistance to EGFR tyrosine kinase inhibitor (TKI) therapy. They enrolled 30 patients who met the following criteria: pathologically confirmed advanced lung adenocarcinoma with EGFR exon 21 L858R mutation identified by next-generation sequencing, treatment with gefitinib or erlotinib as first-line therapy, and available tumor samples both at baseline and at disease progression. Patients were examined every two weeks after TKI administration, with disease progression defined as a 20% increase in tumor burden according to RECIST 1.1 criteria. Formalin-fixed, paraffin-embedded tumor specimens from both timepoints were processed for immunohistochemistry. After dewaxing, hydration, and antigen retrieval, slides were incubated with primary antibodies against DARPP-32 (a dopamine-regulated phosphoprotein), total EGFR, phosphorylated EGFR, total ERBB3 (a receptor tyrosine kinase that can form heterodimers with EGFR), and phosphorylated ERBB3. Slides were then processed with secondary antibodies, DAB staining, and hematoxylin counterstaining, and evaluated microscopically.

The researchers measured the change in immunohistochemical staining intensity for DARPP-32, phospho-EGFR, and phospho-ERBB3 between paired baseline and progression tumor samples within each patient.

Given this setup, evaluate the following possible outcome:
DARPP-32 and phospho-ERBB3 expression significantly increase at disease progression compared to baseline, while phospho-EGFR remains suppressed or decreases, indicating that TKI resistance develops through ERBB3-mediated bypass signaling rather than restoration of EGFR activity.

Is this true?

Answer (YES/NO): NO